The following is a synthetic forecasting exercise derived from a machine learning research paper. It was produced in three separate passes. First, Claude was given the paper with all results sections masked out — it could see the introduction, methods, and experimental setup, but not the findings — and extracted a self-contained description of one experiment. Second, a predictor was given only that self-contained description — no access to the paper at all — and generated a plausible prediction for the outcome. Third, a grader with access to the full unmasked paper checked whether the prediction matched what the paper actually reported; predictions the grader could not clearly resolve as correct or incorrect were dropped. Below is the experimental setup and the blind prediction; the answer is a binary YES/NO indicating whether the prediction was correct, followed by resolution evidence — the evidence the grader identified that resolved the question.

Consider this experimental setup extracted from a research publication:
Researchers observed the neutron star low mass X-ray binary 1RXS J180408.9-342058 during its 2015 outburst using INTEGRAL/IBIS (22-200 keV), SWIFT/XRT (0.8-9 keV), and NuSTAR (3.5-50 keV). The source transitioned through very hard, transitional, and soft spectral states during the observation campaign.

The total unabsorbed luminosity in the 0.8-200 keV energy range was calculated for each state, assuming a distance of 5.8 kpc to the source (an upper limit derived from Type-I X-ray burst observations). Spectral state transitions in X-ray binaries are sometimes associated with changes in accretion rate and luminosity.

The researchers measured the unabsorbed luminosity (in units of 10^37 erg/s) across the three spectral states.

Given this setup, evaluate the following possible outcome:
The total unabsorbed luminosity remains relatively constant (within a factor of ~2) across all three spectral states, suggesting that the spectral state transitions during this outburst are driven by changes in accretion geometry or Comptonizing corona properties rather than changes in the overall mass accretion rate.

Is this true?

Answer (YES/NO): YES